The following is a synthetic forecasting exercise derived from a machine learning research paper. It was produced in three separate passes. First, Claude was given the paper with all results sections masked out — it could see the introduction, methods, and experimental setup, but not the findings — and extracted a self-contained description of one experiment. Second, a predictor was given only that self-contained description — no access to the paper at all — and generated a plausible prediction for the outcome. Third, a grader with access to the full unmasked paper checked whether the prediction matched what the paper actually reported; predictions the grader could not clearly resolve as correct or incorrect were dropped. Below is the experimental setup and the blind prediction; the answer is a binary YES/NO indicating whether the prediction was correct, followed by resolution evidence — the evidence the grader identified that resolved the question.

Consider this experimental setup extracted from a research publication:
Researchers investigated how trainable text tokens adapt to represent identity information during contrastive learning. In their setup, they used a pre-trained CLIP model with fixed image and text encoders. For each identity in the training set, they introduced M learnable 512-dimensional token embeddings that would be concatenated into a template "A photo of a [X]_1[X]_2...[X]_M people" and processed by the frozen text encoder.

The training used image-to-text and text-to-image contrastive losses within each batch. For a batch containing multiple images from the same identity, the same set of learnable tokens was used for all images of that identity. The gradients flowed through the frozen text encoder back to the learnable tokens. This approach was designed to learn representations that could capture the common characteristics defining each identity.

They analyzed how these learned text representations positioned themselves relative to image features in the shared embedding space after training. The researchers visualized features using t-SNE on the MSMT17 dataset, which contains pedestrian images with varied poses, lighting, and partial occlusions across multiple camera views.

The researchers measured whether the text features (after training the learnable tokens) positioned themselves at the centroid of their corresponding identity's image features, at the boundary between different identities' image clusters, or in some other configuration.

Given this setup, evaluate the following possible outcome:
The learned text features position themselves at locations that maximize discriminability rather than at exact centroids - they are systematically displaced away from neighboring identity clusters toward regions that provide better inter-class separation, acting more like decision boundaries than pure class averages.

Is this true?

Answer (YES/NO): NO